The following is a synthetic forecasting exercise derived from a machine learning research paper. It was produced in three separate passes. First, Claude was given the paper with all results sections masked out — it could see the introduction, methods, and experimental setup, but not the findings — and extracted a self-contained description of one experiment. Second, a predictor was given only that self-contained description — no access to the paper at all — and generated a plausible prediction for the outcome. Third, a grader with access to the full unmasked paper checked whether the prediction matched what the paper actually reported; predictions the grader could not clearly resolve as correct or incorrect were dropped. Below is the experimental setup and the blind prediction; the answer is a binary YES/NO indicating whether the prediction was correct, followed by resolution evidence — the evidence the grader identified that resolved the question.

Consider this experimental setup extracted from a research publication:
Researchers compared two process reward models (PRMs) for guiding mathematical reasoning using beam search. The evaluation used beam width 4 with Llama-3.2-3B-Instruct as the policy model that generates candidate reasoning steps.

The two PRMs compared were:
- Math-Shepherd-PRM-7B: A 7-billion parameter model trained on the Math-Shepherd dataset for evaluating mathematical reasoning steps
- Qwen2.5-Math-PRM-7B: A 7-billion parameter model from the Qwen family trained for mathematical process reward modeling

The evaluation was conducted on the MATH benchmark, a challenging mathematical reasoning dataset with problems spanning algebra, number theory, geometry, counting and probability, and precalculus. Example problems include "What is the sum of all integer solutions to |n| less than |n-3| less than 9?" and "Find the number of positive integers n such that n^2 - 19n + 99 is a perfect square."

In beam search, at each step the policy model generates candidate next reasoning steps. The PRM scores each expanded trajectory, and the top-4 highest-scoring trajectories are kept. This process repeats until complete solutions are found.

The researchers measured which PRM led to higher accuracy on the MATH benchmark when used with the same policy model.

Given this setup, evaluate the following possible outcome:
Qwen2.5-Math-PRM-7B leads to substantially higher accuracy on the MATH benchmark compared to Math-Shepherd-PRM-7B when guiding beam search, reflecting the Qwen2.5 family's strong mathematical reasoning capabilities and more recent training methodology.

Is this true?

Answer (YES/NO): YES